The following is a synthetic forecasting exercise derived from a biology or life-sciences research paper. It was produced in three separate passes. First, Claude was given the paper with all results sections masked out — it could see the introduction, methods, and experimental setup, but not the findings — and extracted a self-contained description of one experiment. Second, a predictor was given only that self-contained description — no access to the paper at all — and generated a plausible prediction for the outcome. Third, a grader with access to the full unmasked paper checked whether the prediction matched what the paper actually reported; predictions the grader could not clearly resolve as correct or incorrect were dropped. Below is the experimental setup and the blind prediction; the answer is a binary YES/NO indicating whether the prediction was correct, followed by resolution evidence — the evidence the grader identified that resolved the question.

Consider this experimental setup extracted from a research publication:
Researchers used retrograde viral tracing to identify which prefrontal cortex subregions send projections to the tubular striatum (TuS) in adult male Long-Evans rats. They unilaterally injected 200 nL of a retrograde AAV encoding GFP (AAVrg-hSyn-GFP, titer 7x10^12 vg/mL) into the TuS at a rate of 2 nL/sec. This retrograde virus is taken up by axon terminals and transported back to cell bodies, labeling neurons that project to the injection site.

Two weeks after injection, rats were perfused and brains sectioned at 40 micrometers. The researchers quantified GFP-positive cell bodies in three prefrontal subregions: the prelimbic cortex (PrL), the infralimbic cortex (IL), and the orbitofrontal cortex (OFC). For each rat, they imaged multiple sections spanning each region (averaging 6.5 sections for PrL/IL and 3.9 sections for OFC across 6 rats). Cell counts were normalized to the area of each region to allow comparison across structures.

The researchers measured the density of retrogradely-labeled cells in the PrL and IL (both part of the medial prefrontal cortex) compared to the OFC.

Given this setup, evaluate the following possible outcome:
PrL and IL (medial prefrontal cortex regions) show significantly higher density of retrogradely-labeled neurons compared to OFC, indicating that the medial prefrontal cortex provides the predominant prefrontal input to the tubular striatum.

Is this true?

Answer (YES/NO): YES